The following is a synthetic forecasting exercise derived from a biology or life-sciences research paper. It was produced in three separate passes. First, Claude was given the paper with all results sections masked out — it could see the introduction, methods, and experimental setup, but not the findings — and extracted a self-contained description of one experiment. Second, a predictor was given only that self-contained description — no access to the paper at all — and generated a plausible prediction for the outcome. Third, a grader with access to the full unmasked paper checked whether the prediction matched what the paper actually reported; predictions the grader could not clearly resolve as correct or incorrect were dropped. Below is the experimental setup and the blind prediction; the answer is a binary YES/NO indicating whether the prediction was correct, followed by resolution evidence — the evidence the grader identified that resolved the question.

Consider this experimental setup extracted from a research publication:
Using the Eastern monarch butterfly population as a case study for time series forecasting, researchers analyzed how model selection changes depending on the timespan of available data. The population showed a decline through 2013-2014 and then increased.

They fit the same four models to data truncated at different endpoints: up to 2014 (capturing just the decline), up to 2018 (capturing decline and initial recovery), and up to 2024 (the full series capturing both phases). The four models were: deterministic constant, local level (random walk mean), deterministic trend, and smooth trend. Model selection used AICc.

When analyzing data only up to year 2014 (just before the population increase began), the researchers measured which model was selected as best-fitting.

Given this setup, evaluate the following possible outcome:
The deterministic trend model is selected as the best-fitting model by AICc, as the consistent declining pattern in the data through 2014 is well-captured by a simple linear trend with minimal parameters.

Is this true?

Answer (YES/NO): YES